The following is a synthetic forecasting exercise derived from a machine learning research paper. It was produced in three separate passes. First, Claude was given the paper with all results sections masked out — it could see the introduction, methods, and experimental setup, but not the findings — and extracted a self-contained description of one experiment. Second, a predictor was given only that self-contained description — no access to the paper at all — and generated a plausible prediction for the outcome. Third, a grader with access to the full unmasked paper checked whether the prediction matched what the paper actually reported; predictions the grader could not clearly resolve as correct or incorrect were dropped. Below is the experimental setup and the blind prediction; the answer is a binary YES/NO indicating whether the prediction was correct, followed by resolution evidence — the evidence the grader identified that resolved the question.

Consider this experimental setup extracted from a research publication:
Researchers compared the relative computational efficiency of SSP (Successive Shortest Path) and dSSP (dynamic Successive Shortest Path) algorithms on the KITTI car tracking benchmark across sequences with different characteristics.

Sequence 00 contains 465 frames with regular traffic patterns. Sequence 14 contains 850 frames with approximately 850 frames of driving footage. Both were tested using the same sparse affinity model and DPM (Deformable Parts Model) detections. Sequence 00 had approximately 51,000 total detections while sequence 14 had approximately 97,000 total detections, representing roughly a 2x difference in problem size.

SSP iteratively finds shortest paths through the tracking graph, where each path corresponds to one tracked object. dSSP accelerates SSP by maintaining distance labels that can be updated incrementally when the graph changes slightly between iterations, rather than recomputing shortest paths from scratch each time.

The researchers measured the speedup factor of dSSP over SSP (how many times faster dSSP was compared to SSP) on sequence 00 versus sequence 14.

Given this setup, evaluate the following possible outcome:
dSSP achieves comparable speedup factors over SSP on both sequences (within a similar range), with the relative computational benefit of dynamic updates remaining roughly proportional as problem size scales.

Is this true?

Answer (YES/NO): NO